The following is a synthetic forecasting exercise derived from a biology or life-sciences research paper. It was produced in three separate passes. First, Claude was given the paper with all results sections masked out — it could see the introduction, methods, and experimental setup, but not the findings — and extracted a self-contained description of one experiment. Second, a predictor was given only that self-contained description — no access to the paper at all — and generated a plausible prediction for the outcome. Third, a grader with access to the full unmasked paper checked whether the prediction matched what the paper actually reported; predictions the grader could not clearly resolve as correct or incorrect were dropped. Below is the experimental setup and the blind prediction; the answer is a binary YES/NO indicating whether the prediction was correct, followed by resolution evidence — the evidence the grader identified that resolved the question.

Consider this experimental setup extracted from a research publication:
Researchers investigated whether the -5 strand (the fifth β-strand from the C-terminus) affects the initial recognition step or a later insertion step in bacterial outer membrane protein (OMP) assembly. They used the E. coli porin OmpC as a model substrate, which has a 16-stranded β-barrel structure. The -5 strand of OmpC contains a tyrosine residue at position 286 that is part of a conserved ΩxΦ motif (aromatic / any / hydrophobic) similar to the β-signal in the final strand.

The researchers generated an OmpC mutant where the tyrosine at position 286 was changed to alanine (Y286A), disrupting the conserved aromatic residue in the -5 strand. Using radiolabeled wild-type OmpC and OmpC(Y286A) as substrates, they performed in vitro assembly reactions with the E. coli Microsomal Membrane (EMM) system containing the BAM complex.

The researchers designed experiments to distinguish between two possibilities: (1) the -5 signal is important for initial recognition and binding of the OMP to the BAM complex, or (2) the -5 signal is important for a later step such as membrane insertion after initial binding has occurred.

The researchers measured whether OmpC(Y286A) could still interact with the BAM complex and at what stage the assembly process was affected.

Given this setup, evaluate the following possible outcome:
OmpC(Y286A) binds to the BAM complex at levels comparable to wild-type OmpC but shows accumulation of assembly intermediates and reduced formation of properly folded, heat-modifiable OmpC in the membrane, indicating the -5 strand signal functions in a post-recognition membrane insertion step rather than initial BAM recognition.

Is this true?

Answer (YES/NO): YES